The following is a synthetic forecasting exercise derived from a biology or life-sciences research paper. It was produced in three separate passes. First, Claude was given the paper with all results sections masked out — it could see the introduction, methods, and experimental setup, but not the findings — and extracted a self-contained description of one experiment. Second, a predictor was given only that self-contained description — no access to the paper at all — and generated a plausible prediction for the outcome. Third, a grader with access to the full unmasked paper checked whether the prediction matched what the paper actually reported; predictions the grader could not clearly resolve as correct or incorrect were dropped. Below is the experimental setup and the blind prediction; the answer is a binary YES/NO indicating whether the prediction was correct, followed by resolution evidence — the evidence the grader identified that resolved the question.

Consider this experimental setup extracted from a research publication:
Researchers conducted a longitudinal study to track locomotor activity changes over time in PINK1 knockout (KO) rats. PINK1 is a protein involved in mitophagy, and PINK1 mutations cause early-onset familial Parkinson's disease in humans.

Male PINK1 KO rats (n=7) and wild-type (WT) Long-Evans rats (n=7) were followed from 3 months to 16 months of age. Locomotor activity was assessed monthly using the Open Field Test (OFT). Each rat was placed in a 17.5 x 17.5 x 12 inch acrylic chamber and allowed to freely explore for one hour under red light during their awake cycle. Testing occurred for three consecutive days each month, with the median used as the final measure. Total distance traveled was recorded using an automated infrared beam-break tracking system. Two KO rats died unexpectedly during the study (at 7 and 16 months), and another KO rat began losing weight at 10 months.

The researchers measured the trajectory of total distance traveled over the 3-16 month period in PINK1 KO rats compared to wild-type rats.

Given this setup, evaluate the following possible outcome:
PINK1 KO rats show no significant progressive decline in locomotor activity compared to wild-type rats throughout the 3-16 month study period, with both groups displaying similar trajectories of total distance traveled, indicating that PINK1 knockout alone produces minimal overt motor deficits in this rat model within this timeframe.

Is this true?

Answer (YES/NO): NO